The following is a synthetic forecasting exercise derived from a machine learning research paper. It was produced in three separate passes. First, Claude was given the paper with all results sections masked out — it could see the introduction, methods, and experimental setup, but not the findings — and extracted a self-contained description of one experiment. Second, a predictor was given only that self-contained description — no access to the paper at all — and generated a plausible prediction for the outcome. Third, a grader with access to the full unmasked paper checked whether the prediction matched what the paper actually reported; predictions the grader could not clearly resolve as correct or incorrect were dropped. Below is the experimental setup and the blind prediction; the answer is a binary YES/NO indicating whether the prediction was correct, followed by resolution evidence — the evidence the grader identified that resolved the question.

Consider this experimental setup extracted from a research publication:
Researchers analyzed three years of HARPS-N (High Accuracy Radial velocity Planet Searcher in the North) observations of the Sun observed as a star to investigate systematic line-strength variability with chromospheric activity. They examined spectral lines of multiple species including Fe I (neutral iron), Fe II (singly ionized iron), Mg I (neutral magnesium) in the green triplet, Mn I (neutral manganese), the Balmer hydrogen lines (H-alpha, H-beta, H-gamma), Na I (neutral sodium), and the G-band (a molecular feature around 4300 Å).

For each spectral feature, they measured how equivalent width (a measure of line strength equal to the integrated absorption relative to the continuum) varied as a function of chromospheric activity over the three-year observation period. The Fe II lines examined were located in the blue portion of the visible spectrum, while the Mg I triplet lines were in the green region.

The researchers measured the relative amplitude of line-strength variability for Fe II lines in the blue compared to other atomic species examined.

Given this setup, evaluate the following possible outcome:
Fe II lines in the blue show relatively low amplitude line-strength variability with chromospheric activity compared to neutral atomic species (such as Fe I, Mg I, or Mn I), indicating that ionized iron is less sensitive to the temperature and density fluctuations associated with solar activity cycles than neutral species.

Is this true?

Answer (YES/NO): NO